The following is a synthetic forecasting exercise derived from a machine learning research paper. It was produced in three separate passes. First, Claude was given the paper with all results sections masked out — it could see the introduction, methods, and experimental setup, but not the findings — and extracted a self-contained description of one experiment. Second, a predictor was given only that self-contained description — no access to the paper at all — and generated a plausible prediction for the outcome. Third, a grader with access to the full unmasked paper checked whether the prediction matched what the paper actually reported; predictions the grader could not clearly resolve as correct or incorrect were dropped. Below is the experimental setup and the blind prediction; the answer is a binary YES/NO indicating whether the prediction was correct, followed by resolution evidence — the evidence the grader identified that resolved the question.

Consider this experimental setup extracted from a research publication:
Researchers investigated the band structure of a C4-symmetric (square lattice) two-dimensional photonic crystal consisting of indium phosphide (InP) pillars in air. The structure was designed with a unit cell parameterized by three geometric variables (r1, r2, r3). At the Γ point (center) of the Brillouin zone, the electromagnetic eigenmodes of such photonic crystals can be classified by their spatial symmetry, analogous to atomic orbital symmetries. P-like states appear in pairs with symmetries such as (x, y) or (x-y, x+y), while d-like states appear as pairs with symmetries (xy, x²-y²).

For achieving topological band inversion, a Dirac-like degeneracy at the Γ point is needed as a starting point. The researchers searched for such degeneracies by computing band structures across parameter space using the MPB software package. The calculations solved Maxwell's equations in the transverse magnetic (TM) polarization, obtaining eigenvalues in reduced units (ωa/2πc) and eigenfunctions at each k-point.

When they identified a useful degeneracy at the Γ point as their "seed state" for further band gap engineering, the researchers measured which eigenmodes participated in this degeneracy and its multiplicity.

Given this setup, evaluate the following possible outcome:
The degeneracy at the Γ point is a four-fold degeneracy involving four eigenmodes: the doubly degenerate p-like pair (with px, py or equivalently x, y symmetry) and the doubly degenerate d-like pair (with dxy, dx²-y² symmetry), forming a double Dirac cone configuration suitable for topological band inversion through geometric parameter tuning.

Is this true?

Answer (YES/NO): NO